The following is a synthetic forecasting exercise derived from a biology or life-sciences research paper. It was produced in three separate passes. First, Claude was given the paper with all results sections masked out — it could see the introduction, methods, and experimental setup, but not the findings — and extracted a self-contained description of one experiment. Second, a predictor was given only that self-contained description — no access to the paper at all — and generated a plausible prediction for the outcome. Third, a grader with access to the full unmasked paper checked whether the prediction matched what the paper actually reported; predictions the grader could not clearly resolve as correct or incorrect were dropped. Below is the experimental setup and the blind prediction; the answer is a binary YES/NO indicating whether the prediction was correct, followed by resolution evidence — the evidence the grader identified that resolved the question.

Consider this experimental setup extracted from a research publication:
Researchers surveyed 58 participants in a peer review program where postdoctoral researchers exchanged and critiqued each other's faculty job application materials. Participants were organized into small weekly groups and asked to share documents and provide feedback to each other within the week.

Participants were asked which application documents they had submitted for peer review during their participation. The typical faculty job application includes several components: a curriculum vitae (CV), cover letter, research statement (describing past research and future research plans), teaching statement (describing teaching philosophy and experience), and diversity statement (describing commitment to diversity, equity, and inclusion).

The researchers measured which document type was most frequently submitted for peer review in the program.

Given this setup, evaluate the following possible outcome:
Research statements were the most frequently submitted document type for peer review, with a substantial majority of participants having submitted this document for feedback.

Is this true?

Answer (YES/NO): YES